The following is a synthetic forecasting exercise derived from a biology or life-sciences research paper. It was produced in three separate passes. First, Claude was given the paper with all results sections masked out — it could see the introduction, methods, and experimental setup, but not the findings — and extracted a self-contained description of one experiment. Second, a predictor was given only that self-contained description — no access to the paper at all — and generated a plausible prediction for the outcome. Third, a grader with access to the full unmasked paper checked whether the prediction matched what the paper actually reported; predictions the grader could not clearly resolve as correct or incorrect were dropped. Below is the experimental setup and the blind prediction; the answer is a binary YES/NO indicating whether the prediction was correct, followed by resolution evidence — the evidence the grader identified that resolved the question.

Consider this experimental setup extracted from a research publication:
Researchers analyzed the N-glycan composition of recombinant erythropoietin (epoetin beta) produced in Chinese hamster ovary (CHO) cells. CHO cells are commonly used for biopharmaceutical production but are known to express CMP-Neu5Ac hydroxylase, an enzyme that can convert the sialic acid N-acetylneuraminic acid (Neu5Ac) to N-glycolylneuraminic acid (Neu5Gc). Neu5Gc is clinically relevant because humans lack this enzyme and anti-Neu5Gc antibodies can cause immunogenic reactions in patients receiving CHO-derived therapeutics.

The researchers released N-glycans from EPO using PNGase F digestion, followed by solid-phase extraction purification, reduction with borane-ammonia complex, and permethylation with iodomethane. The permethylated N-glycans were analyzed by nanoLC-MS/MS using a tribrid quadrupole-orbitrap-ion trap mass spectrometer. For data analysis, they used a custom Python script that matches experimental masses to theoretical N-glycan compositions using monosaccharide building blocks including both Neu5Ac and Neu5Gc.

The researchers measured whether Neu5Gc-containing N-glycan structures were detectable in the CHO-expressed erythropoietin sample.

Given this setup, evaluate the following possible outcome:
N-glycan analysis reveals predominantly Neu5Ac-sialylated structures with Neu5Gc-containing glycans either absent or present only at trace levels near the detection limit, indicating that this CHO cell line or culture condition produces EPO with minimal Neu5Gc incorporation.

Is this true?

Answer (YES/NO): NO